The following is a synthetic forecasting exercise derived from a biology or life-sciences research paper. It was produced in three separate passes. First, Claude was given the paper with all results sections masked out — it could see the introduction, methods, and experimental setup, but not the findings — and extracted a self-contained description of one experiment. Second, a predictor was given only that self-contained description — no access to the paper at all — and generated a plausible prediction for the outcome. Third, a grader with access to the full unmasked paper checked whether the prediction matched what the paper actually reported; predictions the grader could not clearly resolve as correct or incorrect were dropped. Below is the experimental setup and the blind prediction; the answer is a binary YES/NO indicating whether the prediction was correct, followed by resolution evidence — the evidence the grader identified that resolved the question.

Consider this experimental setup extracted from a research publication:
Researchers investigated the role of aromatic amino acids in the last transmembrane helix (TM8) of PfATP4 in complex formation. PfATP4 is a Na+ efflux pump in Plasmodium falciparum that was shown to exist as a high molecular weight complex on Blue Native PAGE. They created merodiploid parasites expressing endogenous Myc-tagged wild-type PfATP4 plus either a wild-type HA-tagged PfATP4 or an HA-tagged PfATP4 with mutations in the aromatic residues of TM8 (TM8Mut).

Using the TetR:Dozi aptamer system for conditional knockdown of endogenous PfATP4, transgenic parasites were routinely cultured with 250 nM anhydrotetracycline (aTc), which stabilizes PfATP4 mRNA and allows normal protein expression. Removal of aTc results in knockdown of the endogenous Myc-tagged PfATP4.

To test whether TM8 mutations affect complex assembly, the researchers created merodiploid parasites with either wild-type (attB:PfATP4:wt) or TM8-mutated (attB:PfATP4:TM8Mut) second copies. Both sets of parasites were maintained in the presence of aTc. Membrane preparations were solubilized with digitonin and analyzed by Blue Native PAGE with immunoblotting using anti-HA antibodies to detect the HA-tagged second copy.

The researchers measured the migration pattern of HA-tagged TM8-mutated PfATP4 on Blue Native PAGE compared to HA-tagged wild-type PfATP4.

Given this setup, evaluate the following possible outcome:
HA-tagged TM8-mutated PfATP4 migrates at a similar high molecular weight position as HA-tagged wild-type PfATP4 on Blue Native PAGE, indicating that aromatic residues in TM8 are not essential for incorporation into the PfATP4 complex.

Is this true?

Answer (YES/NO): NO